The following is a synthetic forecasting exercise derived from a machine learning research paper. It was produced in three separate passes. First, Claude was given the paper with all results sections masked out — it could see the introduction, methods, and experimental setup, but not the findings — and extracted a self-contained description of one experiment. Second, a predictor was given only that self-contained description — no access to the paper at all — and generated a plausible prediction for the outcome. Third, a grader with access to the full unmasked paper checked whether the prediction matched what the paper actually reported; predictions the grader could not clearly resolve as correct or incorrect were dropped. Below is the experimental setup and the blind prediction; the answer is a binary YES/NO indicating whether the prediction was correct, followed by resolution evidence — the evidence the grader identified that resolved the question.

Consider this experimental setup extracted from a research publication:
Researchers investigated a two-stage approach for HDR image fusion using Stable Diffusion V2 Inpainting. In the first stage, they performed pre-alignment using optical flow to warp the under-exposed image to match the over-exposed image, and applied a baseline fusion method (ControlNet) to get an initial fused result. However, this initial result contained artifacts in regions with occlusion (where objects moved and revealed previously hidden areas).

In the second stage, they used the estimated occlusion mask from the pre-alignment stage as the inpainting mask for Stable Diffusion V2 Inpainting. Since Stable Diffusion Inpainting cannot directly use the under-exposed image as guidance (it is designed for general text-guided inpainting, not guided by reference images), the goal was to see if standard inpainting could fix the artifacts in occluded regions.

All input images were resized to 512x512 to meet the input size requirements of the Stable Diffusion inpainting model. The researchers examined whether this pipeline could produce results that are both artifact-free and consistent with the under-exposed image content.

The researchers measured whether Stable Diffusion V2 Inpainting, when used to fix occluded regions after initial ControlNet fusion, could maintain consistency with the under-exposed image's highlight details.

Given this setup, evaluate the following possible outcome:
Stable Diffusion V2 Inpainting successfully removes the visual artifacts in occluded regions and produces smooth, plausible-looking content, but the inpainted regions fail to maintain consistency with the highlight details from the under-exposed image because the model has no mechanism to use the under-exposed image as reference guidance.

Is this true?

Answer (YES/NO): NO